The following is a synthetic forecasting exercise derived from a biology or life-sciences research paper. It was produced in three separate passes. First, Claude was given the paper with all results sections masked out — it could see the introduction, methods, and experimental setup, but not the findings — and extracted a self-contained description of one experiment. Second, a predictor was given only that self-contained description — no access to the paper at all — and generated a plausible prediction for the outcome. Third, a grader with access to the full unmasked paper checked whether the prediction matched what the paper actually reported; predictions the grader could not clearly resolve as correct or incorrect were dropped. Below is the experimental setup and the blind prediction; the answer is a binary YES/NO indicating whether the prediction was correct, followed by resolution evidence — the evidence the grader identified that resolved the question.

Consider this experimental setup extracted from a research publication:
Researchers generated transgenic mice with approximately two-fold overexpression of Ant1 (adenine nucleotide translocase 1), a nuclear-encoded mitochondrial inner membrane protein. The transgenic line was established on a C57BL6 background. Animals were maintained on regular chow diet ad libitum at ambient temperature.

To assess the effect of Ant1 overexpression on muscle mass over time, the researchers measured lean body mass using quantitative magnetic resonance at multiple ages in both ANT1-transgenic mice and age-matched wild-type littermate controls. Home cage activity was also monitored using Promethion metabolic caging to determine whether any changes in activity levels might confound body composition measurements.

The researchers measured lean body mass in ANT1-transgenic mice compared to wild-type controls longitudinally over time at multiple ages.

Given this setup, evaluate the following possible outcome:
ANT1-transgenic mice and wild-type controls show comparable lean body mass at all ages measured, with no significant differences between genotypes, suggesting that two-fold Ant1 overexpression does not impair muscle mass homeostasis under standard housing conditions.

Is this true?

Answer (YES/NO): NO